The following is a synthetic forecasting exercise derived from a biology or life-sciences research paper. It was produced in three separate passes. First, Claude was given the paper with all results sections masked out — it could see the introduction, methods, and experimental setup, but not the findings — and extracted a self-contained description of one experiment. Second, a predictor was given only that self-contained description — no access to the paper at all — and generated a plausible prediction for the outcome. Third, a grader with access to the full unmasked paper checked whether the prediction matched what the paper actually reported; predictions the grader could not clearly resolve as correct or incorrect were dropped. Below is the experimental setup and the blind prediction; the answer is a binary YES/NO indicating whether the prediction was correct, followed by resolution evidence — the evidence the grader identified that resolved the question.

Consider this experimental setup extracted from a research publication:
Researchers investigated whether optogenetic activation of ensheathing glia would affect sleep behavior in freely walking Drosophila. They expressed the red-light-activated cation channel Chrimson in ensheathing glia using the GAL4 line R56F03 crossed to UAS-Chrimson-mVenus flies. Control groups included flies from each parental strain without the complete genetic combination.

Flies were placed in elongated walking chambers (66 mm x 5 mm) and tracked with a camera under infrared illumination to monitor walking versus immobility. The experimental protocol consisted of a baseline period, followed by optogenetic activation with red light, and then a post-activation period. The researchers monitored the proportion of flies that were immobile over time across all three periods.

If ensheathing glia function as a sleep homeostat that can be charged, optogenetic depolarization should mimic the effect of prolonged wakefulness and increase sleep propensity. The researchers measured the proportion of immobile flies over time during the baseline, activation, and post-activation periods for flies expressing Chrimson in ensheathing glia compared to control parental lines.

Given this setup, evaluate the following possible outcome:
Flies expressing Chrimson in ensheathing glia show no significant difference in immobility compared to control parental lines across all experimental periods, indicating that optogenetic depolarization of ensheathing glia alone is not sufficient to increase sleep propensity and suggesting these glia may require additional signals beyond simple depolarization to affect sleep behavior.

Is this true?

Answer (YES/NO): NO